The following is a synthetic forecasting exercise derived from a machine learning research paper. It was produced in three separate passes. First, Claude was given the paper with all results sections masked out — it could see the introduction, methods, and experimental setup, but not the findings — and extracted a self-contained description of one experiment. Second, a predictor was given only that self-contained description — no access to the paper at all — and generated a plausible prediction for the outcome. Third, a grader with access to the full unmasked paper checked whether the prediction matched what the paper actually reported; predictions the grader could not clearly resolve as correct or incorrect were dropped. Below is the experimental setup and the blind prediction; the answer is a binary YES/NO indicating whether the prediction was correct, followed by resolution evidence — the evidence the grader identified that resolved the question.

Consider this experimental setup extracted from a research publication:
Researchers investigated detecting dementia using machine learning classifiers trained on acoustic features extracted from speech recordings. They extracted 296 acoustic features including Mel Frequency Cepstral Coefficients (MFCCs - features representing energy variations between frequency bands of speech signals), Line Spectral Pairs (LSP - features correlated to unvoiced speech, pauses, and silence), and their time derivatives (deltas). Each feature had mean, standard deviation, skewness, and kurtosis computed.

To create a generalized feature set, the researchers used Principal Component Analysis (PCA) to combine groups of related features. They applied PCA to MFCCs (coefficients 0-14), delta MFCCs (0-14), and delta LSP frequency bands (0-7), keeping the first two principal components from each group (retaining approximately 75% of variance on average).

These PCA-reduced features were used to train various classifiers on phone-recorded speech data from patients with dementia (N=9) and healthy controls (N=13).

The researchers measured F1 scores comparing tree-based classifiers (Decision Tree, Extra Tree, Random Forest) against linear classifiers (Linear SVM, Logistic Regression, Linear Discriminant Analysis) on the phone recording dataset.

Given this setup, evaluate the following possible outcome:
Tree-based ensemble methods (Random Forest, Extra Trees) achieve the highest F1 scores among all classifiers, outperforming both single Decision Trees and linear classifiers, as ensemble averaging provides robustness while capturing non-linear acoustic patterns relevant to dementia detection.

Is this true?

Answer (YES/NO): YES